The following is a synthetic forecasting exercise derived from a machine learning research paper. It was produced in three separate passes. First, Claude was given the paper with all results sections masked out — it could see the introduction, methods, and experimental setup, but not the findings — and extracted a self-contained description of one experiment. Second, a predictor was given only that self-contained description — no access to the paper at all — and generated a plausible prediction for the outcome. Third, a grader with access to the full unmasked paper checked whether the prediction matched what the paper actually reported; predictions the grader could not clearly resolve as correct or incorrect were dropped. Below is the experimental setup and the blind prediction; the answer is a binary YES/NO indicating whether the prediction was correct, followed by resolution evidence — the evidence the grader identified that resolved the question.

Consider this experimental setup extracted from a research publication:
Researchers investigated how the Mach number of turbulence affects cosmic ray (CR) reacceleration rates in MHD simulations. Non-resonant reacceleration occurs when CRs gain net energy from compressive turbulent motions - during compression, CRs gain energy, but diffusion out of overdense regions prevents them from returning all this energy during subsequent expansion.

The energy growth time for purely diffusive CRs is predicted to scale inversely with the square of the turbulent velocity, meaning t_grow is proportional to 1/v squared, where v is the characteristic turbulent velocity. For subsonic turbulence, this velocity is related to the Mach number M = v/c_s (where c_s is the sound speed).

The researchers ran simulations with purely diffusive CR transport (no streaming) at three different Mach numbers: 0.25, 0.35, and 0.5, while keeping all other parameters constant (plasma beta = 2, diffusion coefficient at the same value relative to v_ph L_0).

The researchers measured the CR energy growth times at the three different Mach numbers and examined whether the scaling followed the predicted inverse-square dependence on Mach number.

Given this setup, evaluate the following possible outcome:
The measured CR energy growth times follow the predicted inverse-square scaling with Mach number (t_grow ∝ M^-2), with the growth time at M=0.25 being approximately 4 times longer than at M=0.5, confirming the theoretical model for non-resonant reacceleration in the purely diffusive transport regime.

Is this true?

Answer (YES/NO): YES